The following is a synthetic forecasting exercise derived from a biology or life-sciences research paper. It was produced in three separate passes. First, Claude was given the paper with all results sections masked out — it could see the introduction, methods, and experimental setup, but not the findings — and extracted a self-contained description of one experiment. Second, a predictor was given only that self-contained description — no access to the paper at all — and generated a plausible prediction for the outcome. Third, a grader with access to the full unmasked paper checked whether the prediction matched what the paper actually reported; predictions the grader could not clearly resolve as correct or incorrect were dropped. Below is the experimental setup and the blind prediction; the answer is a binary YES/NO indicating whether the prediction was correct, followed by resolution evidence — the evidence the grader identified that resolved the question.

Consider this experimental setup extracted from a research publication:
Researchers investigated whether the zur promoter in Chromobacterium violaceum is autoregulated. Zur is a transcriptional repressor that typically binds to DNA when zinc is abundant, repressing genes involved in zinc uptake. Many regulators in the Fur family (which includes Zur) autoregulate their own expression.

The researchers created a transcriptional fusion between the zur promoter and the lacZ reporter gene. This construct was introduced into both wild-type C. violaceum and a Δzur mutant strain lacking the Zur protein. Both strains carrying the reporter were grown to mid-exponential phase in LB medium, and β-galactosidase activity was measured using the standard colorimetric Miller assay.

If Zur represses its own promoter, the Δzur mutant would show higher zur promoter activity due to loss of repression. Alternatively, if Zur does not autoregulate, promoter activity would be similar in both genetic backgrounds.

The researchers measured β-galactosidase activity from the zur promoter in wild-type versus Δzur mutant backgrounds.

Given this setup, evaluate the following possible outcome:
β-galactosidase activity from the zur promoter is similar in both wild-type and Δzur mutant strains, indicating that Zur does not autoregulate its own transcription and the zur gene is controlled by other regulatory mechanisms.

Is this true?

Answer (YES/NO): NO